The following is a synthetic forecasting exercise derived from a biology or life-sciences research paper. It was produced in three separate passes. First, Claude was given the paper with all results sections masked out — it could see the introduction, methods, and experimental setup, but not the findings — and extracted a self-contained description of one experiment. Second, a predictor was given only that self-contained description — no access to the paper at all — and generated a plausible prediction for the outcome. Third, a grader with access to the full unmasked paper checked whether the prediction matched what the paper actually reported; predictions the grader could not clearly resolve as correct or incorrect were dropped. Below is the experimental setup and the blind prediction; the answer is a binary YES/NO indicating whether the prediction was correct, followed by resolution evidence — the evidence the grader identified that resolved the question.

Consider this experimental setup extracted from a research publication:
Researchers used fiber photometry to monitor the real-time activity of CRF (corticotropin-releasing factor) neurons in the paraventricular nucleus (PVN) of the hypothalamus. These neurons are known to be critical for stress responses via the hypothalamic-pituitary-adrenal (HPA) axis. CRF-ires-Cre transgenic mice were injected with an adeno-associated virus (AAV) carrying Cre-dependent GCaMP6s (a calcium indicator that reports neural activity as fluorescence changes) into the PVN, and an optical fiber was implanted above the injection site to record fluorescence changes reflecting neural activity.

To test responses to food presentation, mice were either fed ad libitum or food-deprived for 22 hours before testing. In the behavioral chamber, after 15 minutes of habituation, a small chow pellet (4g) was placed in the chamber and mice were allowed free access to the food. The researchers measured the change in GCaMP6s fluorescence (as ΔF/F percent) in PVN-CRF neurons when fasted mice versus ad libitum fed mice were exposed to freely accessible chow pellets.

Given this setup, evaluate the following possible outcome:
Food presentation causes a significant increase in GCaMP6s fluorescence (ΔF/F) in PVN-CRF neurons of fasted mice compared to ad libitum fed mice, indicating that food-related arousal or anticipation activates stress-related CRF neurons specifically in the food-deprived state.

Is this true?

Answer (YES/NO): NO